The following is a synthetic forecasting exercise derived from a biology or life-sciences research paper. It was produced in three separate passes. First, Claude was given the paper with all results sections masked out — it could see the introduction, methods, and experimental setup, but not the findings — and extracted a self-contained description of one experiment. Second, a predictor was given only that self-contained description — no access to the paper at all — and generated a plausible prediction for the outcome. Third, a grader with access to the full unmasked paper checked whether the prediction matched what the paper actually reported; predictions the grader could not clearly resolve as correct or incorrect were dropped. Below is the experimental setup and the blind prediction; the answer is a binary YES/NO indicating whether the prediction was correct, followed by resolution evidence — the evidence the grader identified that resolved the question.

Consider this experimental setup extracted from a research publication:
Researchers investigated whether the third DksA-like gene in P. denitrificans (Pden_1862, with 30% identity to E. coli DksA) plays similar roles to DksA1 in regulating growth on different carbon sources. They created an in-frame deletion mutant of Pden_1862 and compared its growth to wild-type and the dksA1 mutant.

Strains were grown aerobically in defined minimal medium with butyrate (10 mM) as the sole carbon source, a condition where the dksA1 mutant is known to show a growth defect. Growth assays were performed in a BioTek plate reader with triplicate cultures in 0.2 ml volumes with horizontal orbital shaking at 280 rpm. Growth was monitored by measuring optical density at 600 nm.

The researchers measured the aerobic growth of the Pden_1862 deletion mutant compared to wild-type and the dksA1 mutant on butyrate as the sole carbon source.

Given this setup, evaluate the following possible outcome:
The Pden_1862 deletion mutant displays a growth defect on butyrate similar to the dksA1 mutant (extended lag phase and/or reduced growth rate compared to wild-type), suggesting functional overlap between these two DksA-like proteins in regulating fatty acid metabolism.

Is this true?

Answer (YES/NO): NO